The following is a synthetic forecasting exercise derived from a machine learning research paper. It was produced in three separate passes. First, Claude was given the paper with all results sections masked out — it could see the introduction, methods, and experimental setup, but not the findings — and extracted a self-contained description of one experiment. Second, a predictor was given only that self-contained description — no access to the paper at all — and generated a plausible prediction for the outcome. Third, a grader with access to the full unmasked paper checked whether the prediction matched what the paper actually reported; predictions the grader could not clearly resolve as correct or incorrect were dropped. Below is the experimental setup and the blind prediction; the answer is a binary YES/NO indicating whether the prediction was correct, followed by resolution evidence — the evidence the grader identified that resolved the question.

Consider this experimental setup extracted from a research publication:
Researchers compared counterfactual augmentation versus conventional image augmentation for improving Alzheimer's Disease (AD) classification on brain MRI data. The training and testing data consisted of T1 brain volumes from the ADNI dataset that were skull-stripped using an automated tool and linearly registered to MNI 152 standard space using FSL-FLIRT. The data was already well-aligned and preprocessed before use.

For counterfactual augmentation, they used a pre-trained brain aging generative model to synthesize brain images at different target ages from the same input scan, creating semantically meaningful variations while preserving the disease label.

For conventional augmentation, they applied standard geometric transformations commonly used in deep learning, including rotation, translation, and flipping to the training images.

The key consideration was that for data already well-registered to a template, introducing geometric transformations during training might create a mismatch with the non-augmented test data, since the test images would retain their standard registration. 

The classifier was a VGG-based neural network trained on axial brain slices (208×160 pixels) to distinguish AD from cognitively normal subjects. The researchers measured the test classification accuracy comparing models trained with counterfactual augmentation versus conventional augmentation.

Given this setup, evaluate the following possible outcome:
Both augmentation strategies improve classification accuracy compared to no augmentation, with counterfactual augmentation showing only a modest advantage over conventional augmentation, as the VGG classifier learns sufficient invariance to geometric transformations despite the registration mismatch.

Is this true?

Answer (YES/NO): NO